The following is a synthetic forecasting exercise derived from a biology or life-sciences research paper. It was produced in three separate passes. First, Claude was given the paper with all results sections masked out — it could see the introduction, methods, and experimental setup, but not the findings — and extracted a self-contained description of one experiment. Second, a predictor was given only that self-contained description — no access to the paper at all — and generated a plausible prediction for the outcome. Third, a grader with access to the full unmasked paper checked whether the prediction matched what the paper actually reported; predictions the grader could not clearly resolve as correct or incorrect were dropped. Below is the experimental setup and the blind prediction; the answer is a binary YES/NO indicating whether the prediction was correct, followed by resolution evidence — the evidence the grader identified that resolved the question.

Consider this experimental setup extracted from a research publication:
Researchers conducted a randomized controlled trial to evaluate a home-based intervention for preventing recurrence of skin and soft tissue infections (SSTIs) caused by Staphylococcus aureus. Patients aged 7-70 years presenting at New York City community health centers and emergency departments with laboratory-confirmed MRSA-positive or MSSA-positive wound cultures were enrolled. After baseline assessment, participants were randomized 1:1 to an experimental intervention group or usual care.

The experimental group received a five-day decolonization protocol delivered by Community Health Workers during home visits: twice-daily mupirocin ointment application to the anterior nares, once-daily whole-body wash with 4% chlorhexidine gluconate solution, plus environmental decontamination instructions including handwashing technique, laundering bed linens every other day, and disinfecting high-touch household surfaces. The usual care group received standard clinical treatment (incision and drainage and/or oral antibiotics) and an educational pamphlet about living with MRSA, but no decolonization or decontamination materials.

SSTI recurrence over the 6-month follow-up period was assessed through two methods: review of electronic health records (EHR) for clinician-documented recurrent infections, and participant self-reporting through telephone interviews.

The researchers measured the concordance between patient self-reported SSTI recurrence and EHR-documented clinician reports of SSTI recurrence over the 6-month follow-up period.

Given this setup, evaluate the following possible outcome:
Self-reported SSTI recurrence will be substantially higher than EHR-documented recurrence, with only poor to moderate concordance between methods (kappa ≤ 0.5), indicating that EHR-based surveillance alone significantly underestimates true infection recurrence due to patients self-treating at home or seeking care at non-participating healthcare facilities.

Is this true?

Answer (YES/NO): NO